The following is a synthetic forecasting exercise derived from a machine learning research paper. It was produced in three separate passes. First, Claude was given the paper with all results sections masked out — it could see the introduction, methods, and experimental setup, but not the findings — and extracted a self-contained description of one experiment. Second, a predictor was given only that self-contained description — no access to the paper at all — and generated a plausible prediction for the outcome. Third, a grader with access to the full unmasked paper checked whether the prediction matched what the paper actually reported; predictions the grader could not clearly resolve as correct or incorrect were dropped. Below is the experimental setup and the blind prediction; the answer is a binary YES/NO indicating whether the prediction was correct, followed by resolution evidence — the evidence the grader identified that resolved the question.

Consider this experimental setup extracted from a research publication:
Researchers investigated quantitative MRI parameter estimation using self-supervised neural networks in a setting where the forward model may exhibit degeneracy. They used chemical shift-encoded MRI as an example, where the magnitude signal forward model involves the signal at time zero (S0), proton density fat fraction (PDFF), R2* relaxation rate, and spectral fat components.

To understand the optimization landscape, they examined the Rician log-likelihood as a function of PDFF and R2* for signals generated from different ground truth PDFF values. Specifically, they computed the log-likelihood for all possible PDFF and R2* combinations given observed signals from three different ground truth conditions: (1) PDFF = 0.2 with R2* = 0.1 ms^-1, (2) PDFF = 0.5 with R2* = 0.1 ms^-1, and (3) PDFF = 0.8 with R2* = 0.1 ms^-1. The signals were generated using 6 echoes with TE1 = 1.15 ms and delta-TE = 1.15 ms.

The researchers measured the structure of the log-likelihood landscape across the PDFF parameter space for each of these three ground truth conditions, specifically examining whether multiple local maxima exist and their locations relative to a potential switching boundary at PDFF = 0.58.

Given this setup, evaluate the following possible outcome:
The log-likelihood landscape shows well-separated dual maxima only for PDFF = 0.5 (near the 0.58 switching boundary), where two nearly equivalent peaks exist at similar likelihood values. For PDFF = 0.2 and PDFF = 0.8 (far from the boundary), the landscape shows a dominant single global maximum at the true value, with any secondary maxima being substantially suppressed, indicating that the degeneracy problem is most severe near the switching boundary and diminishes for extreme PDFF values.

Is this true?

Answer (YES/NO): NO